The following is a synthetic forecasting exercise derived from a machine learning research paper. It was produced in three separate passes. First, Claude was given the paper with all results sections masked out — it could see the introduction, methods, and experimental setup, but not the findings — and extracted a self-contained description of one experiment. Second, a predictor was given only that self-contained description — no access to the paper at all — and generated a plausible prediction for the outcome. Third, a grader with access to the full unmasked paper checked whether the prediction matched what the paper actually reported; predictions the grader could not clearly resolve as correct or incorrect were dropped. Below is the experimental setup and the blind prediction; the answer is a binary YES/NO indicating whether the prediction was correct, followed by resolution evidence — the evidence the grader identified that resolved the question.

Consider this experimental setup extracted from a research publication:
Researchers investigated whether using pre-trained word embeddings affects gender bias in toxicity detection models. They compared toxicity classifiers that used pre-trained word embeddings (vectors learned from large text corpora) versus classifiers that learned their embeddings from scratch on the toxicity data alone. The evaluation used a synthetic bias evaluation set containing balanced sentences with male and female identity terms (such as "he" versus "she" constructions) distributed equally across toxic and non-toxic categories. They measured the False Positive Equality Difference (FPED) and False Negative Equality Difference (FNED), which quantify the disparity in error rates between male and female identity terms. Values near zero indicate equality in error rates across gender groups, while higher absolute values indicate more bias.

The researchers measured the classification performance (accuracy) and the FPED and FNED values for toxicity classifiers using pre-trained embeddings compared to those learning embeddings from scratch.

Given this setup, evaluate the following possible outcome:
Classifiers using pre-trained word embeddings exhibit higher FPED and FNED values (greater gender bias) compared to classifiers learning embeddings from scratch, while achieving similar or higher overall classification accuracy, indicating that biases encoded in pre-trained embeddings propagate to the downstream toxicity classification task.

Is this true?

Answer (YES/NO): YES